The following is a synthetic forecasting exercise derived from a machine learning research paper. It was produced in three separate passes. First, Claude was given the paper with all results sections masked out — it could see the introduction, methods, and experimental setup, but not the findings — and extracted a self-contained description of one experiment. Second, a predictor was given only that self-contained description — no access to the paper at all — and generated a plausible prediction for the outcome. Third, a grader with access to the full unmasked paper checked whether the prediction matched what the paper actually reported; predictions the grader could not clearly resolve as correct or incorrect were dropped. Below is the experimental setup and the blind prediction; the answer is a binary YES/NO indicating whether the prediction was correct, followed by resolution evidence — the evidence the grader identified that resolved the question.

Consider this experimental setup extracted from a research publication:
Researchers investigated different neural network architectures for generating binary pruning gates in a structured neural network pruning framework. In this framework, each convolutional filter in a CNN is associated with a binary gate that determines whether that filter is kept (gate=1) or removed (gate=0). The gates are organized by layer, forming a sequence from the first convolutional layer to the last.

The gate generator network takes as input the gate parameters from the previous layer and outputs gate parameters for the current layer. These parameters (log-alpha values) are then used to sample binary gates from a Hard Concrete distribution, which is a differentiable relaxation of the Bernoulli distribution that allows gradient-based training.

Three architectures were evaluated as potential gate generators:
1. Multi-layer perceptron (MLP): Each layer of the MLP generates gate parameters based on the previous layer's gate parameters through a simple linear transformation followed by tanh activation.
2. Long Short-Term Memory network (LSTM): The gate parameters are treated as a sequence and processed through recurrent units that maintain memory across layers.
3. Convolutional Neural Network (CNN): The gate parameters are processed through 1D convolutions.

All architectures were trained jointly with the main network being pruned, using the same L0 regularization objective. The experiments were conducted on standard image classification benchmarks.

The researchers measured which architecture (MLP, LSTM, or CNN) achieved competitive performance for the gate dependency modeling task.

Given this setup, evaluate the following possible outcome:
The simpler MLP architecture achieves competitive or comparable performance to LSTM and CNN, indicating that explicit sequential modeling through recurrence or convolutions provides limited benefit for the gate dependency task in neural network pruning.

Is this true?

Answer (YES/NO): NO